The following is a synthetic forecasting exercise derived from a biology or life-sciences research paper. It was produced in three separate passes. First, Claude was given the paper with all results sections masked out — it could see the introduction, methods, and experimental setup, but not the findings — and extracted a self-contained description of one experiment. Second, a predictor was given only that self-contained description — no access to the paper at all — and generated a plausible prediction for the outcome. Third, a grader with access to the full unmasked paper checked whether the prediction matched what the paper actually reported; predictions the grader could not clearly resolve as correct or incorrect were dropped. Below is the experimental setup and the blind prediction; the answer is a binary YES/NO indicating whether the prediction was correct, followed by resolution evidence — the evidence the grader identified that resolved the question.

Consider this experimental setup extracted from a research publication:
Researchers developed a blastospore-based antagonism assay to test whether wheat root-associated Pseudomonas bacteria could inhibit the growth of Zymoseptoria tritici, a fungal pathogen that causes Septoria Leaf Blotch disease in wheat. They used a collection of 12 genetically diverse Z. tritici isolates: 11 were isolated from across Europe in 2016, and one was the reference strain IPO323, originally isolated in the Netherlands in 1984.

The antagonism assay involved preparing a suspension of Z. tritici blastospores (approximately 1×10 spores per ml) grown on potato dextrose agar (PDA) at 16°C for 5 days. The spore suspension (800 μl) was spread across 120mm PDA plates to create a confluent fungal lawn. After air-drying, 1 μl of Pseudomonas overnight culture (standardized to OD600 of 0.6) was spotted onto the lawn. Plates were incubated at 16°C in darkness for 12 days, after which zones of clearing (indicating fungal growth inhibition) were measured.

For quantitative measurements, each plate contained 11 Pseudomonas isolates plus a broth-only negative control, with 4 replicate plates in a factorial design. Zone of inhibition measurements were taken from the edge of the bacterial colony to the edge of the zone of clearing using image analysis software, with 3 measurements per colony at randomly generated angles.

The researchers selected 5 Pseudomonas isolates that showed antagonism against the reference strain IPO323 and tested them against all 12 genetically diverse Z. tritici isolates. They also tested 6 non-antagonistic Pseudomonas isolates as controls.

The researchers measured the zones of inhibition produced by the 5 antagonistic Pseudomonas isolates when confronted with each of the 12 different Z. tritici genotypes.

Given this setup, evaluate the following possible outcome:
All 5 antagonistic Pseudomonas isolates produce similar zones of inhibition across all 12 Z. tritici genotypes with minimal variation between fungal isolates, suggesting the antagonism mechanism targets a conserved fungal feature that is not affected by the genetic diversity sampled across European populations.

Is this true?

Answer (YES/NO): NO